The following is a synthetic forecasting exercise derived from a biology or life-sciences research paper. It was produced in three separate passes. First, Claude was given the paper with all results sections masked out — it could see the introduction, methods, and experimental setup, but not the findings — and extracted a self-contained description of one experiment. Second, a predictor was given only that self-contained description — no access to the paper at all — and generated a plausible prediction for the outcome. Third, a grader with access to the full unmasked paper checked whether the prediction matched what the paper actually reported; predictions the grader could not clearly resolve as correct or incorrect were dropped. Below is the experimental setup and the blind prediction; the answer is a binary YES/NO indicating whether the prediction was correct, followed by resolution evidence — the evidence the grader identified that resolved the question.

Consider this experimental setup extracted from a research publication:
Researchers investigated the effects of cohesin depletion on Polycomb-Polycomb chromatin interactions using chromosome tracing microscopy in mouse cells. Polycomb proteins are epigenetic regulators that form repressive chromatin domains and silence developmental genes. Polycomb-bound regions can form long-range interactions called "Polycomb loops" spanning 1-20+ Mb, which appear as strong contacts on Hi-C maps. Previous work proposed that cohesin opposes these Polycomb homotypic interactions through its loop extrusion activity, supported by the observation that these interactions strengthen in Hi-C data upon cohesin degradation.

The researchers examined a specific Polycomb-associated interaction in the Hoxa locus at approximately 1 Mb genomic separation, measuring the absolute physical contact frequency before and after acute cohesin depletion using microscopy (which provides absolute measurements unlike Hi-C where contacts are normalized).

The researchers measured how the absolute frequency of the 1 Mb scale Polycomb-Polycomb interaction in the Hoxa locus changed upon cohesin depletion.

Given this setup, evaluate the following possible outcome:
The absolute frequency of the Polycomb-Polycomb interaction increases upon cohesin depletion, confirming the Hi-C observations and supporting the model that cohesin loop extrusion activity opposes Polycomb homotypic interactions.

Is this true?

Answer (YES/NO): NO